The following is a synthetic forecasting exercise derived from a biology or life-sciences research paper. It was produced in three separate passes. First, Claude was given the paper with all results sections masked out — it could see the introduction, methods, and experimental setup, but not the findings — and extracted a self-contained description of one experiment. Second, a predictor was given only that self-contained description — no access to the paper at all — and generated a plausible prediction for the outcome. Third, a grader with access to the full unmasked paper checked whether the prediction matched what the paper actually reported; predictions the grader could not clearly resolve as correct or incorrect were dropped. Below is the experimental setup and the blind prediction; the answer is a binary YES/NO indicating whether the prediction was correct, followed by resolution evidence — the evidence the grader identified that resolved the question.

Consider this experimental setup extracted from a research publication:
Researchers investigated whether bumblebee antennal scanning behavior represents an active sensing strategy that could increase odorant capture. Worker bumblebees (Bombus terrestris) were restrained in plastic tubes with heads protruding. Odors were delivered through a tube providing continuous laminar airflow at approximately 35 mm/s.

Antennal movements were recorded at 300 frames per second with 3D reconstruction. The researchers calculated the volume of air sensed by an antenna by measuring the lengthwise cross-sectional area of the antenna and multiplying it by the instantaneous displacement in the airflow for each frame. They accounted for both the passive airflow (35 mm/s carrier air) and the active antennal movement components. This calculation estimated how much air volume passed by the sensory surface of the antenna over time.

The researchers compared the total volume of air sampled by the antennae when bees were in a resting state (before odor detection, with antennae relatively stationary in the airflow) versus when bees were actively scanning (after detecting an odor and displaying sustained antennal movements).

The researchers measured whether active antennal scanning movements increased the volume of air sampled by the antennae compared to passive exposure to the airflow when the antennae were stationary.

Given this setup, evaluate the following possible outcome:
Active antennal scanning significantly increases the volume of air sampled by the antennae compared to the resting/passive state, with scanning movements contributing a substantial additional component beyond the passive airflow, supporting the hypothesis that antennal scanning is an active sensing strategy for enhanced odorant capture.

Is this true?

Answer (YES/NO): NO